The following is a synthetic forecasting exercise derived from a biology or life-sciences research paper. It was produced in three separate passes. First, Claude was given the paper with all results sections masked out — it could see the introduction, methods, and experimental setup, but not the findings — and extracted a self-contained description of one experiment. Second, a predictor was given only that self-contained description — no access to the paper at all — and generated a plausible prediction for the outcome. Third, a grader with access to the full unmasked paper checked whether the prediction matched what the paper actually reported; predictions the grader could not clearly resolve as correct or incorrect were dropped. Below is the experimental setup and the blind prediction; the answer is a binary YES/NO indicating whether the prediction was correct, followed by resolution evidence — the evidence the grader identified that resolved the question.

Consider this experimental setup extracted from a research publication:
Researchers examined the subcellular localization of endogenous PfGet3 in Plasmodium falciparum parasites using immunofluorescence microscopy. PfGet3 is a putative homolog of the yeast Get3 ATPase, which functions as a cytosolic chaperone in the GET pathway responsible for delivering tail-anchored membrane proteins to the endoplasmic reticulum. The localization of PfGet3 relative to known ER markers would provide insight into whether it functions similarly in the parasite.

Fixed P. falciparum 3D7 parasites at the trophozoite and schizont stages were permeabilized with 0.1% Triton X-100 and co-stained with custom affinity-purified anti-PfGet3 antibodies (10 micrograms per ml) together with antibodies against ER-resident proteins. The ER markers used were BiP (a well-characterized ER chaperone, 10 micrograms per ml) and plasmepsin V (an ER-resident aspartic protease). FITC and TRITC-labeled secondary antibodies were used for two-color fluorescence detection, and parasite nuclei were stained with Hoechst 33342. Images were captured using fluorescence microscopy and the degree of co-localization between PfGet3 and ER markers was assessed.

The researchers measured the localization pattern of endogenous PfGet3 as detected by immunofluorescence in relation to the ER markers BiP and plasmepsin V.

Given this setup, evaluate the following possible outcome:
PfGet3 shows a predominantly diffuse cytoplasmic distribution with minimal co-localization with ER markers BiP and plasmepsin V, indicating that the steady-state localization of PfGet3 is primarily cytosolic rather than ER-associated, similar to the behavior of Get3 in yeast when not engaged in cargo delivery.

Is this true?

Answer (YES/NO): NO